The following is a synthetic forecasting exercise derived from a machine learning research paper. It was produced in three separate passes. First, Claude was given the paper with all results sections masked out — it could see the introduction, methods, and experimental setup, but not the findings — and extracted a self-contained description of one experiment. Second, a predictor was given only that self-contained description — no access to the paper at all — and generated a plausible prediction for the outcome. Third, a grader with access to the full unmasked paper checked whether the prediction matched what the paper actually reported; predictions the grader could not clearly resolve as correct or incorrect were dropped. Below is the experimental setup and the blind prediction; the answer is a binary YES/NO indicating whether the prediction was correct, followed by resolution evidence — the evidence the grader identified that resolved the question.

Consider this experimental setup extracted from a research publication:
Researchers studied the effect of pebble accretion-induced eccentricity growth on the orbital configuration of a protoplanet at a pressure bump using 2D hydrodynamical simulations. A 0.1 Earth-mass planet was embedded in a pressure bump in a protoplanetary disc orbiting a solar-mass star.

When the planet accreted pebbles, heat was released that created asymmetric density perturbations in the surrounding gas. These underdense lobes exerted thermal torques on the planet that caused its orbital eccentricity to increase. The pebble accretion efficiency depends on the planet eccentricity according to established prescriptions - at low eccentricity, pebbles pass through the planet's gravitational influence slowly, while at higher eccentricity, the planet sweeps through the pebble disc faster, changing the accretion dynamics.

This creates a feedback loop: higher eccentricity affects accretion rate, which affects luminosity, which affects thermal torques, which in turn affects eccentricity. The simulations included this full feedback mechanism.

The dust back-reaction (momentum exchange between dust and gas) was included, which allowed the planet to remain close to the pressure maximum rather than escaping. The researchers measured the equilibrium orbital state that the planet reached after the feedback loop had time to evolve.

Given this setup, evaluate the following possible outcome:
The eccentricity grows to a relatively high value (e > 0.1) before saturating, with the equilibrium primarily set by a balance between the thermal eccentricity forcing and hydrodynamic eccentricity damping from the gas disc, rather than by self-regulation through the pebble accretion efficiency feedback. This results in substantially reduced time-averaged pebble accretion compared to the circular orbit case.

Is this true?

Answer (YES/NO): NO